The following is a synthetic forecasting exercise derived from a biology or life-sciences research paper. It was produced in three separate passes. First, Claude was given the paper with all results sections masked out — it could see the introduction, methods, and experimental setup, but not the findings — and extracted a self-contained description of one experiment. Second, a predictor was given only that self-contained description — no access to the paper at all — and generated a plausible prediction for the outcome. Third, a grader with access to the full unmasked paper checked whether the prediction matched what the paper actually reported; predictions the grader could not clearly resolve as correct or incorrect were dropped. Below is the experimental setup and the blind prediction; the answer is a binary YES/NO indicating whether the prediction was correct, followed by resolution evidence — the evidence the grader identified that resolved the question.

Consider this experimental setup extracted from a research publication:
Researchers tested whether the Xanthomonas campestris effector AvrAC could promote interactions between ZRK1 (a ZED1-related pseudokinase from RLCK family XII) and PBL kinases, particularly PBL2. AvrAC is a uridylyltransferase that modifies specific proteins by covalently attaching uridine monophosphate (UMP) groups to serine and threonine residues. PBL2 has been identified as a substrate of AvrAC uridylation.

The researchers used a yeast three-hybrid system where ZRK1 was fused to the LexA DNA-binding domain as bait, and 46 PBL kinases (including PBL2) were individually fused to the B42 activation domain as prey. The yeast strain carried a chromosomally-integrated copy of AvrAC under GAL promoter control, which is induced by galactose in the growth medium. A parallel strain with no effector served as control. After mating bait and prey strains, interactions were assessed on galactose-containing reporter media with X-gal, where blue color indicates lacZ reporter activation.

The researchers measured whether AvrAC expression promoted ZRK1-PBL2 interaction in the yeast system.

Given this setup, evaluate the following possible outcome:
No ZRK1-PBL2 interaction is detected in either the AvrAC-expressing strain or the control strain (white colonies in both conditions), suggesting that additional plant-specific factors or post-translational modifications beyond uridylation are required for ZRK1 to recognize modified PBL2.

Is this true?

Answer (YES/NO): NO